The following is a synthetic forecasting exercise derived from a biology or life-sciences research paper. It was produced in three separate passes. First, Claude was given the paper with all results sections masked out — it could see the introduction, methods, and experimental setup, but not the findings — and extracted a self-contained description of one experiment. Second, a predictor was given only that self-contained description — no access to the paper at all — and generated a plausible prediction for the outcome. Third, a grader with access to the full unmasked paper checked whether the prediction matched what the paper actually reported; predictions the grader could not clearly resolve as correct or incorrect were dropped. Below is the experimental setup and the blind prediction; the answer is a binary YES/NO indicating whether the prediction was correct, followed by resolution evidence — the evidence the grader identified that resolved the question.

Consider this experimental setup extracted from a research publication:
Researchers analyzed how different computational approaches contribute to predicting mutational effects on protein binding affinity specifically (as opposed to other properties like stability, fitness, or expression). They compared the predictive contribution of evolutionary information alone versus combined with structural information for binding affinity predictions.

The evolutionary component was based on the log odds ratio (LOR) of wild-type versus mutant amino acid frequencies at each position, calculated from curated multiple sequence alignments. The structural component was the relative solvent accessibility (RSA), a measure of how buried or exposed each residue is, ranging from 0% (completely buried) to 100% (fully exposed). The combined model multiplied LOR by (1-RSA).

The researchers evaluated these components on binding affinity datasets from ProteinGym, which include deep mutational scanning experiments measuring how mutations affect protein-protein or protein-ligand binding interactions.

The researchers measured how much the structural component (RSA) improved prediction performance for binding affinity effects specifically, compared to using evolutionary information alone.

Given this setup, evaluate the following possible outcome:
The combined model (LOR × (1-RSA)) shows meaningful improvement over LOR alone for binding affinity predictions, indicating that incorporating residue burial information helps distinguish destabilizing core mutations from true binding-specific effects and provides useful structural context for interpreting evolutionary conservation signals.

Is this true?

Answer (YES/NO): YES